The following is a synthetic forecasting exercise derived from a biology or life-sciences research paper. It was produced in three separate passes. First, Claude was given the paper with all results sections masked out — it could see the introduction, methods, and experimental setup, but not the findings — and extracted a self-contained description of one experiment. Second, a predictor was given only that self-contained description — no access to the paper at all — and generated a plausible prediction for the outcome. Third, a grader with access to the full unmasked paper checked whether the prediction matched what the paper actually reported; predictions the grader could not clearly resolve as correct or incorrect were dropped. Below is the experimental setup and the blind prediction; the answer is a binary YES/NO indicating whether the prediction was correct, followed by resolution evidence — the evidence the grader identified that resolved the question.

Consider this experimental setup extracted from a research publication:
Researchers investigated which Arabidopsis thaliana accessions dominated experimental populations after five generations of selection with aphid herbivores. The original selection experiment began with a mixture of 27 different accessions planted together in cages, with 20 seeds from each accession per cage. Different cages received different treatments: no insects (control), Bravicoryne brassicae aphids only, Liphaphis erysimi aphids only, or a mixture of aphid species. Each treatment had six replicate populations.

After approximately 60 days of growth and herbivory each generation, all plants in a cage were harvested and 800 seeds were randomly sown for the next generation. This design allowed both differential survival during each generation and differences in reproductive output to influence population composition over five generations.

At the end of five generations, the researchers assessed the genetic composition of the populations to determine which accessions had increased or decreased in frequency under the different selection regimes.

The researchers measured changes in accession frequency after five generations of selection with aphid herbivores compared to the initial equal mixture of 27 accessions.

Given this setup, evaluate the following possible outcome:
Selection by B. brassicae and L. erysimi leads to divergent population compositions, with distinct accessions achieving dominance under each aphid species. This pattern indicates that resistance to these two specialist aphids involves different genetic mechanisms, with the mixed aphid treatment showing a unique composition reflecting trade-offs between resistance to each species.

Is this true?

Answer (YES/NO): NO